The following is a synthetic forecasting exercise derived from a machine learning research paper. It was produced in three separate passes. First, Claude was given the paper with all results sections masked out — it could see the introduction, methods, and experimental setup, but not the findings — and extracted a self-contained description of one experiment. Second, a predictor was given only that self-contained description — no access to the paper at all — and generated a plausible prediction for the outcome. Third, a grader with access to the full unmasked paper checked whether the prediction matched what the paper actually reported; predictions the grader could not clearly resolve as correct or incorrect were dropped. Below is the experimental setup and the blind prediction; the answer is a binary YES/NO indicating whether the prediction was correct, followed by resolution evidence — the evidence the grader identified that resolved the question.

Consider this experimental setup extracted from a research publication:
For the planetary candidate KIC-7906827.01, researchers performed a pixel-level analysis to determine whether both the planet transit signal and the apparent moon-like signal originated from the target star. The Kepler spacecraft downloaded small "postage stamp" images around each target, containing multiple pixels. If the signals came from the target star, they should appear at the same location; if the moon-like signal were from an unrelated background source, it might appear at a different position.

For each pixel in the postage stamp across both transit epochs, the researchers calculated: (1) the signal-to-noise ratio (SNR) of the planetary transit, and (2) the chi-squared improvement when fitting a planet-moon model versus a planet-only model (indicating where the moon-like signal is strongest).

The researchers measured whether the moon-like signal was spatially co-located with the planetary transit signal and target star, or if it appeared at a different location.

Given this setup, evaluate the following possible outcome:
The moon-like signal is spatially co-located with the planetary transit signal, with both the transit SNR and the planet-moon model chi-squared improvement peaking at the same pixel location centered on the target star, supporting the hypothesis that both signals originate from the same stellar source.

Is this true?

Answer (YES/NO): YES